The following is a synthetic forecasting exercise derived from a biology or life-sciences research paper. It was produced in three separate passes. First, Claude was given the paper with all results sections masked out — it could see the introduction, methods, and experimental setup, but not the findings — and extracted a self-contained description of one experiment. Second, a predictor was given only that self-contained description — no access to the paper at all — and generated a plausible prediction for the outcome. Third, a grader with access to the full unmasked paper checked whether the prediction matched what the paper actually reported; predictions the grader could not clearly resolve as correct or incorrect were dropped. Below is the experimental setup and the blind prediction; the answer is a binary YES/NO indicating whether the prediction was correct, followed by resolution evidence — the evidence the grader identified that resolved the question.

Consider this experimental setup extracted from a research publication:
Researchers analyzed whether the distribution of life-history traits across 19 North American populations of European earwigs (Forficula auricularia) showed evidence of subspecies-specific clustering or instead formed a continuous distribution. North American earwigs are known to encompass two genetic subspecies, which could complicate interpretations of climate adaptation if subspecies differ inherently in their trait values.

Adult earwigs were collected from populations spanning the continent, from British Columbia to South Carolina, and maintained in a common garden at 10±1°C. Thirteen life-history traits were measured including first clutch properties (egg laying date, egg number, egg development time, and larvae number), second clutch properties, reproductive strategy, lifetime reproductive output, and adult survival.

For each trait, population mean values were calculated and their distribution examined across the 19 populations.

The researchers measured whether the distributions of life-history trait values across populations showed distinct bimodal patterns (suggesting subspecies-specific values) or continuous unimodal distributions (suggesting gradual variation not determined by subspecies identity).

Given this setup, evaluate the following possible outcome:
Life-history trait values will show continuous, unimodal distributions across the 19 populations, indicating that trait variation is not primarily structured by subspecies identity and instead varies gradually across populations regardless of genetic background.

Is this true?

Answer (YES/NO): YES